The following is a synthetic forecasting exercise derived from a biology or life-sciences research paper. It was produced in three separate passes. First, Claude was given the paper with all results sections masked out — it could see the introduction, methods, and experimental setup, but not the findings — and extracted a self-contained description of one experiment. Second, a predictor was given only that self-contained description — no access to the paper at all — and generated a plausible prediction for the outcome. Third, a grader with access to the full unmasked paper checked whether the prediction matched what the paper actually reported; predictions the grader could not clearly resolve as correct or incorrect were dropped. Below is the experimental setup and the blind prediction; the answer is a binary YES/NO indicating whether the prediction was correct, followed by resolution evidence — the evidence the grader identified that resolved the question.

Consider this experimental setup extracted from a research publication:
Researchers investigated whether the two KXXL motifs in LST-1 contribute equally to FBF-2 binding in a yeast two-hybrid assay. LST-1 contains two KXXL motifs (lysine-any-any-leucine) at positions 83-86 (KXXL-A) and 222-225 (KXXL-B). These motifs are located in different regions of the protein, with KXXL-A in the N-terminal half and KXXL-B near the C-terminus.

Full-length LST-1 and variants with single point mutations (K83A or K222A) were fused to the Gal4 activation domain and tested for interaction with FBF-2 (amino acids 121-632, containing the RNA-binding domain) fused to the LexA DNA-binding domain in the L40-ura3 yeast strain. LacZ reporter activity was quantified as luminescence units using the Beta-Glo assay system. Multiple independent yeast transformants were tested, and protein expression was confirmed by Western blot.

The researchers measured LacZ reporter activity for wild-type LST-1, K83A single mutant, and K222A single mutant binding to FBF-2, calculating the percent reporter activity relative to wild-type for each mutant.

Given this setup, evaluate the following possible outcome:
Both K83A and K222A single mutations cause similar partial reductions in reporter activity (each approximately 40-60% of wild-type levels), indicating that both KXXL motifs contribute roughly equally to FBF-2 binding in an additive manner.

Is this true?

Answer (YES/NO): NO